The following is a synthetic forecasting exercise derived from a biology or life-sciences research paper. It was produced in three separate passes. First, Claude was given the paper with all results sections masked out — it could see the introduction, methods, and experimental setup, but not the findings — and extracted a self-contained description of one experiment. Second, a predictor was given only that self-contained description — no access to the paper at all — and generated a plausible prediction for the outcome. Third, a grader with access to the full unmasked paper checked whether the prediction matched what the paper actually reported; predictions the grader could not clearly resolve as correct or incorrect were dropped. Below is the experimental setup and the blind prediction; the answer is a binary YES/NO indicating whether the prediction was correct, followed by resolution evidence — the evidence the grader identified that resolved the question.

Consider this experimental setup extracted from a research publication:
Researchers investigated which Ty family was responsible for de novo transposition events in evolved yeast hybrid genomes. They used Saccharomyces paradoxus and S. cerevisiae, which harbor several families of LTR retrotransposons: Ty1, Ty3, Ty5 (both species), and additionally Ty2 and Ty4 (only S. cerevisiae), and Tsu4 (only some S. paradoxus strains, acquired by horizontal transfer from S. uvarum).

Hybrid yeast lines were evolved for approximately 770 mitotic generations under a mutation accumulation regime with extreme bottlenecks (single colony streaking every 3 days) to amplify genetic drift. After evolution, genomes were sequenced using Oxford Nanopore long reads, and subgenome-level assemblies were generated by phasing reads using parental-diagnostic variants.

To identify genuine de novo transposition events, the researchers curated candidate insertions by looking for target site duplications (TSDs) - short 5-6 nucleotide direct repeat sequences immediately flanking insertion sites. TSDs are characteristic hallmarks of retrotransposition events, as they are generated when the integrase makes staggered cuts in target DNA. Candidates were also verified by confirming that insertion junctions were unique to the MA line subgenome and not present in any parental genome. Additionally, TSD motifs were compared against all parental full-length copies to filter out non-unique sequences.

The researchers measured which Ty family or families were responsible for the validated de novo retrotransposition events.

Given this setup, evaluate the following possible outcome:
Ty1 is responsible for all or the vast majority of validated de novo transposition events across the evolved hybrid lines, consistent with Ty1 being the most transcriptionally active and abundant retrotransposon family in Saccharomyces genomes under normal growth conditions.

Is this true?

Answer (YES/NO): YES